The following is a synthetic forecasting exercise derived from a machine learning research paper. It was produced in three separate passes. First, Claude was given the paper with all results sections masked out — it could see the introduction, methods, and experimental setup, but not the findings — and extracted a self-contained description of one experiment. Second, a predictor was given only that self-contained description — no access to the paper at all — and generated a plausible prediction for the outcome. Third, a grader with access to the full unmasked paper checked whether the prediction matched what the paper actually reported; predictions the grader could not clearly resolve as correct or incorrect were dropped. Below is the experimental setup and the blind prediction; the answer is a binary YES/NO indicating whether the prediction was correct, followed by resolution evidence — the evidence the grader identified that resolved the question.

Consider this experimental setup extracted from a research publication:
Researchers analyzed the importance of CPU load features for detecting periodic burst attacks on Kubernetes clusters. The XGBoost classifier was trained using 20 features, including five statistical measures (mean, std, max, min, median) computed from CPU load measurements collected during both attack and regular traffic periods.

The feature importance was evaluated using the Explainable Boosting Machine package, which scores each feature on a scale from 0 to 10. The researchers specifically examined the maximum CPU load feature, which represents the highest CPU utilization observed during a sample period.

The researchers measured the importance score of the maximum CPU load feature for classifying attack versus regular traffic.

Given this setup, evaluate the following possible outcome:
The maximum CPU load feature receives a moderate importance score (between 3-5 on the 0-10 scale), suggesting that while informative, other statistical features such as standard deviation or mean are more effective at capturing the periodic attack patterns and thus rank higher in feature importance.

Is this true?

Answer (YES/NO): NO